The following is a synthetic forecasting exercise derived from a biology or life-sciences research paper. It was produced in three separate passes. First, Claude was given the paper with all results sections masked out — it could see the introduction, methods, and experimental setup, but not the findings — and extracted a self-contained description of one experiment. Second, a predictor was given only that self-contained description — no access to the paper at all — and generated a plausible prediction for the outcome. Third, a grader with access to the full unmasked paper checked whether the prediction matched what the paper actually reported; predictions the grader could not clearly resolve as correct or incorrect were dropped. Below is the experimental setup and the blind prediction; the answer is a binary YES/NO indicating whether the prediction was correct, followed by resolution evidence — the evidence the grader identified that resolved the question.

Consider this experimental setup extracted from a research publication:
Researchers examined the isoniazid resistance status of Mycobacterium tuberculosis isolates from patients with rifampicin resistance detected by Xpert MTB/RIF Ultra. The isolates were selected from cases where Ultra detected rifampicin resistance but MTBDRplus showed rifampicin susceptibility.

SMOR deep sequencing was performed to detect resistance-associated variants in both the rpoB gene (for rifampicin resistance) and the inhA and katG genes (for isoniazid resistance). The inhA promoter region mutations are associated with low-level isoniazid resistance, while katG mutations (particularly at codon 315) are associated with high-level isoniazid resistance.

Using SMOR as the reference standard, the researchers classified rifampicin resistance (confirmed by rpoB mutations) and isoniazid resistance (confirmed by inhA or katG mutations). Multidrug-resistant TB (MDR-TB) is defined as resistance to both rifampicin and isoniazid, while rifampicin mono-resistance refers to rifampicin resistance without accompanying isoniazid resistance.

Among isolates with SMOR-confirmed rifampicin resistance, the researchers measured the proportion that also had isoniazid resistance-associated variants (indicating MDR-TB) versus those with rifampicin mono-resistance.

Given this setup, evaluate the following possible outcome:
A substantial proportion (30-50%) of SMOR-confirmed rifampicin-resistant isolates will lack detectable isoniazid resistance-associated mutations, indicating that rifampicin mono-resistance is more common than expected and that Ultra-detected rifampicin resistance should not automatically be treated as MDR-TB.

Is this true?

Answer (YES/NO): NO